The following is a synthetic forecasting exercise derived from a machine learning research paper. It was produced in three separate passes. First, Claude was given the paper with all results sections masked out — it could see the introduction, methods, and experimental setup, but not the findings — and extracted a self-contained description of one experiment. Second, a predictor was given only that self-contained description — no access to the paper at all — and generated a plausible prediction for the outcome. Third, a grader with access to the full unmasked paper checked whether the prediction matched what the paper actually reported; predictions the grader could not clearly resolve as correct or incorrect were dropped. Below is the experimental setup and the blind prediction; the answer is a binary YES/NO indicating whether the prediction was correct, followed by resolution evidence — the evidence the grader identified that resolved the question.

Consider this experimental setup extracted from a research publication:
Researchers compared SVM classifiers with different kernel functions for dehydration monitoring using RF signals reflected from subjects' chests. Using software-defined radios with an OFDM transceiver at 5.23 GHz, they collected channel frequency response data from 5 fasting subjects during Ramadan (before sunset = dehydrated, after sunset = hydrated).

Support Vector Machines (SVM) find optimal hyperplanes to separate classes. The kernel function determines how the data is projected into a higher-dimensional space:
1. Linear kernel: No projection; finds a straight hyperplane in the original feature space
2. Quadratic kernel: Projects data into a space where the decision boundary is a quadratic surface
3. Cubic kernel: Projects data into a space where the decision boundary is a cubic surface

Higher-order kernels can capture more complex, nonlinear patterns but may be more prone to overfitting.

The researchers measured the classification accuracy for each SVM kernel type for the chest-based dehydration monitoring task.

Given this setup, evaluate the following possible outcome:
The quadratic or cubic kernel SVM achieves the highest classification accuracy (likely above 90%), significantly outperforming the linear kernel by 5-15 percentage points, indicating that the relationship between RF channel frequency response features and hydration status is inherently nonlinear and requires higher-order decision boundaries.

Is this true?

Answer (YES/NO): NO